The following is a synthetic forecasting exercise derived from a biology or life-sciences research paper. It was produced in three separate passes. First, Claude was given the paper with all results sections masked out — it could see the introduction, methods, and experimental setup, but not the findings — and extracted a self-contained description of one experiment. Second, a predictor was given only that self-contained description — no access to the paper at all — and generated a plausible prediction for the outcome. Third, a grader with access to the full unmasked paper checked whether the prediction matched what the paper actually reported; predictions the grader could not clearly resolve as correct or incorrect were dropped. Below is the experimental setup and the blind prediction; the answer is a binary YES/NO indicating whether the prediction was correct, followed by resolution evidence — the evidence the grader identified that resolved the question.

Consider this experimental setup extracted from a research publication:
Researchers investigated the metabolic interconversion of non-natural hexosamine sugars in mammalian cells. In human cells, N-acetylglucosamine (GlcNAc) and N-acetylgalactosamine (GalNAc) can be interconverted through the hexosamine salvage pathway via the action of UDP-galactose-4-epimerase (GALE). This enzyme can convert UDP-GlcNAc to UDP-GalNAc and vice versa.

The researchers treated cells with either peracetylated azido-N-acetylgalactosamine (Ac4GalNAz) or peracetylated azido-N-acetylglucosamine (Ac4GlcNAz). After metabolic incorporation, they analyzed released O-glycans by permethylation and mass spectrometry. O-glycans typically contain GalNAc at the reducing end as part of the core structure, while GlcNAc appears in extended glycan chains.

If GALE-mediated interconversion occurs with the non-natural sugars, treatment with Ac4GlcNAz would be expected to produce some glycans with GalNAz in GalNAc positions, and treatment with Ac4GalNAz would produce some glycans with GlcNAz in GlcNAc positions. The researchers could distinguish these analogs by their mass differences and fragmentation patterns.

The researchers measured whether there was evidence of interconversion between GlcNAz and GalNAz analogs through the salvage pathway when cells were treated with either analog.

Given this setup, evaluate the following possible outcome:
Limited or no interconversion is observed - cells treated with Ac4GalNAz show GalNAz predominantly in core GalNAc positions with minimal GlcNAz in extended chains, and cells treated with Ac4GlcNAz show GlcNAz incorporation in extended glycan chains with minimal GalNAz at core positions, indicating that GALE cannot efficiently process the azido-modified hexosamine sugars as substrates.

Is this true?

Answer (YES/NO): NO